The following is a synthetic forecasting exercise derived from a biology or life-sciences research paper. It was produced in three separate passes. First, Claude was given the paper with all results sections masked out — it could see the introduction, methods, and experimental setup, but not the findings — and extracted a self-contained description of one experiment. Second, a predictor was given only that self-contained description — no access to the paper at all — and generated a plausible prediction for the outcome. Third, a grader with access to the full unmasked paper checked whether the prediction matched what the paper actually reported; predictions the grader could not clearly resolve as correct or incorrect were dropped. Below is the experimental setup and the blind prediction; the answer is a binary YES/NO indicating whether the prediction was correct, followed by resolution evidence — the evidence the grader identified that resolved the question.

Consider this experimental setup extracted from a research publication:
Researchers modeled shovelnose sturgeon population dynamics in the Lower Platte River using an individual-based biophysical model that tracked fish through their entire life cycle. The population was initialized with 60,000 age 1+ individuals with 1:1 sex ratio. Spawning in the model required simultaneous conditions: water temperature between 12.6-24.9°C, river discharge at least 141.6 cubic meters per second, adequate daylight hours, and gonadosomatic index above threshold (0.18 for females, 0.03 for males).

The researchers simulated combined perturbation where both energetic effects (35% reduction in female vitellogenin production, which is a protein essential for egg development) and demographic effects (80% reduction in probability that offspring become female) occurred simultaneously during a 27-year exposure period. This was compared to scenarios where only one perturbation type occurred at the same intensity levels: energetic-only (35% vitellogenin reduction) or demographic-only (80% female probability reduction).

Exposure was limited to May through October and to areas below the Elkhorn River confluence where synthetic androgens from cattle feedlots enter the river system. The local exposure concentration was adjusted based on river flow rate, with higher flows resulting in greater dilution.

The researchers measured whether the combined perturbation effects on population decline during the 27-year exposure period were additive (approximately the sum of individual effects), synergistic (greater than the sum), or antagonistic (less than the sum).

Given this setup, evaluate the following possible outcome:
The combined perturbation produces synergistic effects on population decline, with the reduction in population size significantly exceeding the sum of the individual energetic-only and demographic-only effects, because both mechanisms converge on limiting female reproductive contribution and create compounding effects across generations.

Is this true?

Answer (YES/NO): NO